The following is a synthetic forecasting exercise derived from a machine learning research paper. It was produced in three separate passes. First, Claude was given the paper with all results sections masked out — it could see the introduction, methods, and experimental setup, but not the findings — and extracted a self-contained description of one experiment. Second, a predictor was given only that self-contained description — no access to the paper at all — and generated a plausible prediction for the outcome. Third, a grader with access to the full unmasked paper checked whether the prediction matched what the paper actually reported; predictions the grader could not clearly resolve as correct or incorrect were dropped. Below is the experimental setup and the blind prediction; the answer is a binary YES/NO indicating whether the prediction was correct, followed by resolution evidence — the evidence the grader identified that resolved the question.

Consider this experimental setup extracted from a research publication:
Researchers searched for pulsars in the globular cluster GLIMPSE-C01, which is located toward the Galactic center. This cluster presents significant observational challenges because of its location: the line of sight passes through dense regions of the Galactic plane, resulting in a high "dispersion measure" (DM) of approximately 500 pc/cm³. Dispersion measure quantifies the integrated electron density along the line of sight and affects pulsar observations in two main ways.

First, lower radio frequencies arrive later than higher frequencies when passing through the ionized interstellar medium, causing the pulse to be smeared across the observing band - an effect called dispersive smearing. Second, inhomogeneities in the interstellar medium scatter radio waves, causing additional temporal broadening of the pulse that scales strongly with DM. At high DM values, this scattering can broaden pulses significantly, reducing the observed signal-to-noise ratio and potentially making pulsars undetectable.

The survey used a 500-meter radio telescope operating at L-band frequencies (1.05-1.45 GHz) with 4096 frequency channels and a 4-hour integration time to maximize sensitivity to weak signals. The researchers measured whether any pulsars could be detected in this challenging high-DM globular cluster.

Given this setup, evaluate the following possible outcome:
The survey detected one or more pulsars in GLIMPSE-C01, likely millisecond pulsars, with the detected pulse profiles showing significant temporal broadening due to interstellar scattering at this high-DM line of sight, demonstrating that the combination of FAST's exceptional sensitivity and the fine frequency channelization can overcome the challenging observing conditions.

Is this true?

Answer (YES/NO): YES